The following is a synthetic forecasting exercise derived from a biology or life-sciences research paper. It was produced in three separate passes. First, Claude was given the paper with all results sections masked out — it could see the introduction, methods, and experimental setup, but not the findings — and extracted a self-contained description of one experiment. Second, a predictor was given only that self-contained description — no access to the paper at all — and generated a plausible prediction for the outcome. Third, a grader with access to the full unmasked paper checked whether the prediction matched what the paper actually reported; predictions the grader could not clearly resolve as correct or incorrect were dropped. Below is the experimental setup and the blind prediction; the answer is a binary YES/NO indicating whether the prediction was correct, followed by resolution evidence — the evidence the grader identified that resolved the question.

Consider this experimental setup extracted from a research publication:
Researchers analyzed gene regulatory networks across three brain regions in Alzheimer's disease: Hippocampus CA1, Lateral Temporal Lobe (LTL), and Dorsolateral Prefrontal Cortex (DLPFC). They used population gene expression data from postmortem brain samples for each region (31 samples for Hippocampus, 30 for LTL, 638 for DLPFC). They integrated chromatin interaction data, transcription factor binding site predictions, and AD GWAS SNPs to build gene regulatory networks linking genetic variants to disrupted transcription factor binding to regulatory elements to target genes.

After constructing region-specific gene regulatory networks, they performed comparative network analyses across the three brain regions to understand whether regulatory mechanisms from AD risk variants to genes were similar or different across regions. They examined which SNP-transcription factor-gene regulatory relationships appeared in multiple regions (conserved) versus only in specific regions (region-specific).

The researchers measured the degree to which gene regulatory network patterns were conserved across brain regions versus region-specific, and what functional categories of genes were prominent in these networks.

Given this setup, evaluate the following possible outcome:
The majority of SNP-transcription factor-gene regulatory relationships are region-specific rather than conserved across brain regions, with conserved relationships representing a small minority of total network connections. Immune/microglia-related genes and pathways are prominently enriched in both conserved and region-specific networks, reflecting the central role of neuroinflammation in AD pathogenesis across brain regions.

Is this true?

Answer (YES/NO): YES